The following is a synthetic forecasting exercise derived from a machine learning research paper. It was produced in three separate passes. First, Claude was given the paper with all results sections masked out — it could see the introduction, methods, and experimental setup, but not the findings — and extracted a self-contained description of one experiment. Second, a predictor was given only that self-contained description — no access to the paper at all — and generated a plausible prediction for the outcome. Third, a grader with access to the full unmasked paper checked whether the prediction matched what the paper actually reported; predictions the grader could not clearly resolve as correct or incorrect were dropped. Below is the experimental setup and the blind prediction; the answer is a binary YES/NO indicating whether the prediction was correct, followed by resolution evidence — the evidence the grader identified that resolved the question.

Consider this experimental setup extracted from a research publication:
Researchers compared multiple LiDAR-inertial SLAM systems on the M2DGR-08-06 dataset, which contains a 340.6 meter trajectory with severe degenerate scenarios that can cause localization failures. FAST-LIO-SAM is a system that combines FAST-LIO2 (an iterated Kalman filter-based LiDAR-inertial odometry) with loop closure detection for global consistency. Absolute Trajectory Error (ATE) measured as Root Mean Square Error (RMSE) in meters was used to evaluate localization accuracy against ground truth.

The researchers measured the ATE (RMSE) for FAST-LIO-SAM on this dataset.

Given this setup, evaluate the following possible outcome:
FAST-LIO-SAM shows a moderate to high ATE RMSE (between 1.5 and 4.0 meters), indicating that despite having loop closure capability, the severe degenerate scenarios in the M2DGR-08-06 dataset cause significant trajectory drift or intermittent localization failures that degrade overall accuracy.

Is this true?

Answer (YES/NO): NO